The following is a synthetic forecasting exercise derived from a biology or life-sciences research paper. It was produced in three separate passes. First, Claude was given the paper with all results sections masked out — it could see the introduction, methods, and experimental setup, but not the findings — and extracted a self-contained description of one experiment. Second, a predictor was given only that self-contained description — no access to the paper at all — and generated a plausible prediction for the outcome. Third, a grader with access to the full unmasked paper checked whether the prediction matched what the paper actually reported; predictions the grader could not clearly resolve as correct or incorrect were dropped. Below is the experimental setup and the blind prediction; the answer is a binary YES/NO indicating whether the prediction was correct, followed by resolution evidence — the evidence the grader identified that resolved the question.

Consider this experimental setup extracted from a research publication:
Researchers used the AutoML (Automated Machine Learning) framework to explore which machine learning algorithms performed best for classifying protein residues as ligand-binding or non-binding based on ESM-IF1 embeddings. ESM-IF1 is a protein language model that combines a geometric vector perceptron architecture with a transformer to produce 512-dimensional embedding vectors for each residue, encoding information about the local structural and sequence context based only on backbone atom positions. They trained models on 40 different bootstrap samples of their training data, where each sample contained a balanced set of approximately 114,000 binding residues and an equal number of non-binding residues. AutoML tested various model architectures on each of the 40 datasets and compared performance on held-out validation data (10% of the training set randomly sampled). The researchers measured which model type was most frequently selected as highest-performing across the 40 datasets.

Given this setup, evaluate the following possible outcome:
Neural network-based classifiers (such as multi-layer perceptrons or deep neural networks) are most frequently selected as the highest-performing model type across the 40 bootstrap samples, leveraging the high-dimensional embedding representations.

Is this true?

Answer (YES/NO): NO